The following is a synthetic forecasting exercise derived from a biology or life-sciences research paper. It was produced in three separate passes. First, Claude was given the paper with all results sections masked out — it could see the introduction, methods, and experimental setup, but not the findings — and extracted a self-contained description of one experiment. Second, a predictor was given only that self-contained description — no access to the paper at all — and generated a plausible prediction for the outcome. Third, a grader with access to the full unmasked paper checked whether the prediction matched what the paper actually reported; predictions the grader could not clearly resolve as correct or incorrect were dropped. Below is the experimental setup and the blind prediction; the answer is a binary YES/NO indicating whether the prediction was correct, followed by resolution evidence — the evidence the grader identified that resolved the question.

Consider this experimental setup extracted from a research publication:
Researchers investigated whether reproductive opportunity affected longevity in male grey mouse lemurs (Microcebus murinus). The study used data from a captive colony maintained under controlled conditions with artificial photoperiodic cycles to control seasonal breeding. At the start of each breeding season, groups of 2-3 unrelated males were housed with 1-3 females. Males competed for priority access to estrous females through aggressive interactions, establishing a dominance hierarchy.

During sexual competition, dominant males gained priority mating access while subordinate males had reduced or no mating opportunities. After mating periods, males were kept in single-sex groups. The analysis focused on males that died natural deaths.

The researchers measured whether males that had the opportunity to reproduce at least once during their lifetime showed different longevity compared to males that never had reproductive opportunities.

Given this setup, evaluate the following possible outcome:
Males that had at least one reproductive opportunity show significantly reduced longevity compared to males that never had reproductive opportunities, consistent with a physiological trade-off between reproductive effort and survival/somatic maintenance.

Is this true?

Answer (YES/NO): NO